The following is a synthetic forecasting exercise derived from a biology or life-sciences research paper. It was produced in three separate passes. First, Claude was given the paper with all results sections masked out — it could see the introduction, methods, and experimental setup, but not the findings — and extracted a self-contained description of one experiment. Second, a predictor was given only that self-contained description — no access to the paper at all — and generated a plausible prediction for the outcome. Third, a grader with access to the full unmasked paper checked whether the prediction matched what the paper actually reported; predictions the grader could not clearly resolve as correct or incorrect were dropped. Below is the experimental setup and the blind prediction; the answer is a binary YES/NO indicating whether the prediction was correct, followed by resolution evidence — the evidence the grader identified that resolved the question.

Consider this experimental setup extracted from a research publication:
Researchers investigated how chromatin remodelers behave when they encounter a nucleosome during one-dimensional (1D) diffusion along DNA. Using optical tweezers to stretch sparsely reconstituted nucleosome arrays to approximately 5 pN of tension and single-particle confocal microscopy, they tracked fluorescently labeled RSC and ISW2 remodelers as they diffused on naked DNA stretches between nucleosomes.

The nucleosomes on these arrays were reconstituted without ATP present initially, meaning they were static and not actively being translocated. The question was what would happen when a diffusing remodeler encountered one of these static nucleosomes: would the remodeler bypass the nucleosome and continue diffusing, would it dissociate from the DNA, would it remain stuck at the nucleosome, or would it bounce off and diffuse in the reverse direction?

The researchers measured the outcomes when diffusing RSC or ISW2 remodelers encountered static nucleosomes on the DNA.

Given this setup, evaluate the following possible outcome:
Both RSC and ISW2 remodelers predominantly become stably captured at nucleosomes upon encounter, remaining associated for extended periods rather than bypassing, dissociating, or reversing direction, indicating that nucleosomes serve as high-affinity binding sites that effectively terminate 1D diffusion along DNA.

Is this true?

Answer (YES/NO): NO